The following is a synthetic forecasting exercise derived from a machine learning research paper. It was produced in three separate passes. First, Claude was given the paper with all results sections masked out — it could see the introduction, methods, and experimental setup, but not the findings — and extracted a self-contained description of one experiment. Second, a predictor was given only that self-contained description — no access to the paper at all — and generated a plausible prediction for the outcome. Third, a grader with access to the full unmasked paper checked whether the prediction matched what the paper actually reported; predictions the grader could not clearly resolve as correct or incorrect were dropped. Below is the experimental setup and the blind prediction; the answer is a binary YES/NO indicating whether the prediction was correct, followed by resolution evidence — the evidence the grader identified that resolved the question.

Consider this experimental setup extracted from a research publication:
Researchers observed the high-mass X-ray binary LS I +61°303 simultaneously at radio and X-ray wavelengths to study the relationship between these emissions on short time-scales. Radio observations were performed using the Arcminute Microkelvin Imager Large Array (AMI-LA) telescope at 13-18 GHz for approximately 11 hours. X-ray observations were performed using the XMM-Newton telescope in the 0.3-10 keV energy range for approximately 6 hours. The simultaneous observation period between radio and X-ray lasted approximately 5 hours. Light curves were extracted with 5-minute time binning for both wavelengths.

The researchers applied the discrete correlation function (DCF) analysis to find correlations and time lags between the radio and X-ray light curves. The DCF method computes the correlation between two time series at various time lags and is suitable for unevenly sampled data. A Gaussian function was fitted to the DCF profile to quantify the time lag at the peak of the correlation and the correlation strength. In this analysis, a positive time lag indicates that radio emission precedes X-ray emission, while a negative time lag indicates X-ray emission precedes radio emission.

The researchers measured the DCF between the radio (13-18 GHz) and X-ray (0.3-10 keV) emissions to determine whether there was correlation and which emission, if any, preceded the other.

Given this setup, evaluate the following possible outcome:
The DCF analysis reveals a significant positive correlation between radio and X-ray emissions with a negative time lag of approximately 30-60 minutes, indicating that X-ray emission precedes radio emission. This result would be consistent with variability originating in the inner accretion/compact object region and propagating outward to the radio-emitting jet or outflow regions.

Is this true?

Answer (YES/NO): NO